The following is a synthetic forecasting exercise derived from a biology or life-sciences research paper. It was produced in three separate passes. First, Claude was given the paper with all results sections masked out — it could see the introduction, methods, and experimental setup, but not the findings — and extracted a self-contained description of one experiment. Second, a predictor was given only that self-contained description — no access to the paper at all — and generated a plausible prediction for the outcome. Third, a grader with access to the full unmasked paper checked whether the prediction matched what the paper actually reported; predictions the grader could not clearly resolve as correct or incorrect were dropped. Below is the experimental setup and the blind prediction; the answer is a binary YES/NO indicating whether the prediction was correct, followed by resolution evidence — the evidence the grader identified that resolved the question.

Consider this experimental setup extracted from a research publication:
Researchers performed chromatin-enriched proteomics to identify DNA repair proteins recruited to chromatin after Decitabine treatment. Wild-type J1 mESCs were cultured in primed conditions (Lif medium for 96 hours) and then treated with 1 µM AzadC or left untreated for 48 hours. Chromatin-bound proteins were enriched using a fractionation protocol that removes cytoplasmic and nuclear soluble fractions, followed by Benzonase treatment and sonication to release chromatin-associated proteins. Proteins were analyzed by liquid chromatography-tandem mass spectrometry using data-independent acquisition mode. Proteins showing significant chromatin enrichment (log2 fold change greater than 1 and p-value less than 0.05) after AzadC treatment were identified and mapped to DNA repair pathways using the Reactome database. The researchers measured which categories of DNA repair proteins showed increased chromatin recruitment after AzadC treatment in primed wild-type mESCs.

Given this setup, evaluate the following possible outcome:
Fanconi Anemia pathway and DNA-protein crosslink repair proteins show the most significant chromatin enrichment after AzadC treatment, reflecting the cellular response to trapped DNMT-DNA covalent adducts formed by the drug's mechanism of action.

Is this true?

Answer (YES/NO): NO